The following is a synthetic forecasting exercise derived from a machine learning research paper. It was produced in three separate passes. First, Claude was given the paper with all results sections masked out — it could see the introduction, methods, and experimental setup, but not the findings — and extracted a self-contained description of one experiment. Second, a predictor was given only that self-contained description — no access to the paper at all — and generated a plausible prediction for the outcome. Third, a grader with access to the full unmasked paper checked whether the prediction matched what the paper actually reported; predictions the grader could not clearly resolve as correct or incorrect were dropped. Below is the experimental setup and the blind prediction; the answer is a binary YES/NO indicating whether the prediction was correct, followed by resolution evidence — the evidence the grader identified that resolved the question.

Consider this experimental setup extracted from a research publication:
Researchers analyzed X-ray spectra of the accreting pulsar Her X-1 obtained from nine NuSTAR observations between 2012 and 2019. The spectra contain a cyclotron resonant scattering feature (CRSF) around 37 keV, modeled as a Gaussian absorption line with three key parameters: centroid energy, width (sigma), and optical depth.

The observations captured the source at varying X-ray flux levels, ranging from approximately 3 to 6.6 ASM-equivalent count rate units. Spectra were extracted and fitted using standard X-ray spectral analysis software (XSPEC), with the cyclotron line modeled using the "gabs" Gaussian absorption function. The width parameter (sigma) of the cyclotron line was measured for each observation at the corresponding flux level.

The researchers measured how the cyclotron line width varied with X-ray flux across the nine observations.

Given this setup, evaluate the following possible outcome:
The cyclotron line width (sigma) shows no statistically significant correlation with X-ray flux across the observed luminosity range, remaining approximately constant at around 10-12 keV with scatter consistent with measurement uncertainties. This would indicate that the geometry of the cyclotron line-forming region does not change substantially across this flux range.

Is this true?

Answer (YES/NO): NO